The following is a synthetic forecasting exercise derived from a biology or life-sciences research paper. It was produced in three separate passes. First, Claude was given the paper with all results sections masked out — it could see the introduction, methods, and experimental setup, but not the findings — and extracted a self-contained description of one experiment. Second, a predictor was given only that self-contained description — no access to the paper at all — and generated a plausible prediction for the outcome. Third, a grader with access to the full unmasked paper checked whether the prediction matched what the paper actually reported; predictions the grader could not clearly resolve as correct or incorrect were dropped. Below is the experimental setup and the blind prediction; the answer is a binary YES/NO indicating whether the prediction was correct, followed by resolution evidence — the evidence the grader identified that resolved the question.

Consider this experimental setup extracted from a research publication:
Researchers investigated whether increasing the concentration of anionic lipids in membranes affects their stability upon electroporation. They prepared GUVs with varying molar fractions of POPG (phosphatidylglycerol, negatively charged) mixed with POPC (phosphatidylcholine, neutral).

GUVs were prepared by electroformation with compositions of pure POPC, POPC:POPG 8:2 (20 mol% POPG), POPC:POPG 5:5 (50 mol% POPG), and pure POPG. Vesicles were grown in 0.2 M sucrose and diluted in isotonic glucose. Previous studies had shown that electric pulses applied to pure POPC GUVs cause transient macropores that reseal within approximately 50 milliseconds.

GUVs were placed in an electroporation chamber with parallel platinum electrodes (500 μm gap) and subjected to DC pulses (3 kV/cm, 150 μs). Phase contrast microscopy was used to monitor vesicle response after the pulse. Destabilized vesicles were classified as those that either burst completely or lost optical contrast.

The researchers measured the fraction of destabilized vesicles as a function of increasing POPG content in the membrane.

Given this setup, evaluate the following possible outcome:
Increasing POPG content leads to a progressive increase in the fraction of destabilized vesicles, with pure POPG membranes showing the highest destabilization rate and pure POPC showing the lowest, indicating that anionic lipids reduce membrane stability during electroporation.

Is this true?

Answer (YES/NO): YES